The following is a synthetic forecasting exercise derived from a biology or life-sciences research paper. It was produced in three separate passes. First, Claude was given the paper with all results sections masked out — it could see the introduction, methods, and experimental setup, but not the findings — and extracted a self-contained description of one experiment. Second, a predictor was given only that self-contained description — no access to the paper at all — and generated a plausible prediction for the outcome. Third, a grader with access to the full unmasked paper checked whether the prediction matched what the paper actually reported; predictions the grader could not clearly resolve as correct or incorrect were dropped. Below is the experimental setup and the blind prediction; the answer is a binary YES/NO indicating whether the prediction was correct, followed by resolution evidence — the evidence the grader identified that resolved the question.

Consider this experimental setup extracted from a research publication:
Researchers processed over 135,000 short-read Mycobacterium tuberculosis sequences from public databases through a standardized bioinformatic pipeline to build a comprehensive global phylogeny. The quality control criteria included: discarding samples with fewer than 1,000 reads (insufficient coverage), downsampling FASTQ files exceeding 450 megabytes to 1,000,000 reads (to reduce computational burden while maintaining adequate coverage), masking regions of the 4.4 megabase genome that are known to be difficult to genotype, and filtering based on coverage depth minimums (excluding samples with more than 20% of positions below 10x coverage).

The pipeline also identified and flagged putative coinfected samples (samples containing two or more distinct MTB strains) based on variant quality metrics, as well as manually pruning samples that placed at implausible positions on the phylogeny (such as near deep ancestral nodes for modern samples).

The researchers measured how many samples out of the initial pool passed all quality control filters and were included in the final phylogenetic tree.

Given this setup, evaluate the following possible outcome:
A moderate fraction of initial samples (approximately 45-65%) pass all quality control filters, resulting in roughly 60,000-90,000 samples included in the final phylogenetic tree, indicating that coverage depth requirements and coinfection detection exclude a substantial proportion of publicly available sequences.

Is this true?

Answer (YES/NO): NO